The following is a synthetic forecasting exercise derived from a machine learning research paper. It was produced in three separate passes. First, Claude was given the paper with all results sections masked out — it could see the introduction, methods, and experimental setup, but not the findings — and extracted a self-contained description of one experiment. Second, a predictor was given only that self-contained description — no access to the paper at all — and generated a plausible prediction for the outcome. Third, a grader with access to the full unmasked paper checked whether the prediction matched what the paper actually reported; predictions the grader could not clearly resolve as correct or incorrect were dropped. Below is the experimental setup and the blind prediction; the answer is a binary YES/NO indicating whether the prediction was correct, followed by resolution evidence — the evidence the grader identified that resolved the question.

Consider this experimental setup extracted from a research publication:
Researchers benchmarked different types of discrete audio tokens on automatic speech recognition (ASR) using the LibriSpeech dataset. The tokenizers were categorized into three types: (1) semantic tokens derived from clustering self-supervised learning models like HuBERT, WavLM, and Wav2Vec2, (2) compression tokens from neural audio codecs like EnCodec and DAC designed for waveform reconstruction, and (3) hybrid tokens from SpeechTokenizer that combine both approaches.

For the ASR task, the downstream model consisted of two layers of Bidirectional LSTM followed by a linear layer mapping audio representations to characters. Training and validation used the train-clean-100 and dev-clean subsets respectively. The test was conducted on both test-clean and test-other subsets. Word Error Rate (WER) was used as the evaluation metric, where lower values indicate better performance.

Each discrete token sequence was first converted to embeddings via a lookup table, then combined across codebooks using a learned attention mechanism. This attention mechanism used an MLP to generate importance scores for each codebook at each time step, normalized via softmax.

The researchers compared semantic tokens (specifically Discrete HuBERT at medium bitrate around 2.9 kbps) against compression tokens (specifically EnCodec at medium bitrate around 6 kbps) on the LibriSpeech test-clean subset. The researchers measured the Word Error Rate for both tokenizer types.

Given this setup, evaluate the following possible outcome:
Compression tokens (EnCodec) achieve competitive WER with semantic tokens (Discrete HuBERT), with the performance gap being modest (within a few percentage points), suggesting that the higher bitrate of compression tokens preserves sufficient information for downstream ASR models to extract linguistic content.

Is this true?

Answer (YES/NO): NO